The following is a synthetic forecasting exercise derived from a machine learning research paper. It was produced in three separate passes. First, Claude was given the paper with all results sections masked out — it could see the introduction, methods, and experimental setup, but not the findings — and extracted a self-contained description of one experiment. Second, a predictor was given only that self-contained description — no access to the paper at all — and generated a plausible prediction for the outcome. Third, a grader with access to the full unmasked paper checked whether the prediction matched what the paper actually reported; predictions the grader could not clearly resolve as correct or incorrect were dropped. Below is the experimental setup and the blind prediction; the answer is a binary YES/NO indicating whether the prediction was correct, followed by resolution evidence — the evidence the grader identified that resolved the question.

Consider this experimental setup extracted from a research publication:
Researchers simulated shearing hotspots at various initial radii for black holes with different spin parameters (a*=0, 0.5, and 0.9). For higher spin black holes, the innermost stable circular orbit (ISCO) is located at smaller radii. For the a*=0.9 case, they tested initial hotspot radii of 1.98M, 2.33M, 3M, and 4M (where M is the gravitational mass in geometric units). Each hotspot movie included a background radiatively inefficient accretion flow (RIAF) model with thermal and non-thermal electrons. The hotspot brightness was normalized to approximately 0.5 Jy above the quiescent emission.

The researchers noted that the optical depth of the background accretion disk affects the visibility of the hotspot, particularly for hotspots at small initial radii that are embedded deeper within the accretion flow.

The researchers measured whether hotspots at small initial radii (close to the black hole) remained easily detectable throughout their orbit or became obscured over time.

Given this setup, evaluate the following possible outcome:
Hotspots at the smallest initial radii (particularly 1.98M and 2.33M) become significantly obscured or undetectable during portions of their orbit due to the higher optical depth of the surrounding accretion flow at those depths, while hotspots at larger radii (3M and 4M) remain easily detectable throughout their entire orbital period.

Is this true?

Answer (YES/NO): YES